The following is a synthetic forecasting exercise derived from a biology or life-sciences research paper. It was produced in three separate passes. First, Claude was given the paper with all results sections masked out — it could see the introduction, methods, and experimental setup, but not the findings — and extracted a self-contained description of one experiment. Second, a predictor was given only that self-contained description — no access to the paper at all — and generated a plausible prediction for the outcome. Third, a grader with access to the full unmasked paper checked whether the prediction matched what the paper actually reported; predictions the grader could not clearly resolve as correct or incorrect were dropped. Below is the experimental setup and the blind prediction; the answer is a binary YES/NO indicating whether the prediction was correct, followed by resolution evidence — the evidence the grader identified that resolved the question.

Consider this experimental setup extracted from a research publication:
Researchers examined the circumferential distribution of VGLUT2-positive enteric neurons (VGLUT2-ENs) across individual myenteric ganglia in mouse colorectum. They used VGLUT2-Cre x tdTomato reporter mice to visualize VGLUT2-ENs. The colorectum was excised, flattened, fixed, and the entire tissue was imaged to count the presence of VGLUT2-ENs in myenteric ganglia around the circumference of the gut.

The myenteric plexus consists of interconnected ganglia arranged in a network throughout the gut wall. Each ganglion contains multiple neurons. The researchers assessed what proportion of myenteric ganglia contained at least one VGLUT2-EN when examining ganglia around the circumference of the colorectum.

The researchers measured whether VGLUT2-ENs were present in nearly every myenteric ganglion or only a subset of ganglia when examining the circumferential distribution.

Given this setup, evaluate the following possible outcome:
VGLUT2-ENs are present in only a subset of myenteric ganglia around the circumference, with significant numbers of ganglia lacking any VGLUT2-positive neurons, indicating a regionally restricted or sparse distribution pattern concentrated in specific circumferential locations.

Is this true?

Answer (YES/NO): NO